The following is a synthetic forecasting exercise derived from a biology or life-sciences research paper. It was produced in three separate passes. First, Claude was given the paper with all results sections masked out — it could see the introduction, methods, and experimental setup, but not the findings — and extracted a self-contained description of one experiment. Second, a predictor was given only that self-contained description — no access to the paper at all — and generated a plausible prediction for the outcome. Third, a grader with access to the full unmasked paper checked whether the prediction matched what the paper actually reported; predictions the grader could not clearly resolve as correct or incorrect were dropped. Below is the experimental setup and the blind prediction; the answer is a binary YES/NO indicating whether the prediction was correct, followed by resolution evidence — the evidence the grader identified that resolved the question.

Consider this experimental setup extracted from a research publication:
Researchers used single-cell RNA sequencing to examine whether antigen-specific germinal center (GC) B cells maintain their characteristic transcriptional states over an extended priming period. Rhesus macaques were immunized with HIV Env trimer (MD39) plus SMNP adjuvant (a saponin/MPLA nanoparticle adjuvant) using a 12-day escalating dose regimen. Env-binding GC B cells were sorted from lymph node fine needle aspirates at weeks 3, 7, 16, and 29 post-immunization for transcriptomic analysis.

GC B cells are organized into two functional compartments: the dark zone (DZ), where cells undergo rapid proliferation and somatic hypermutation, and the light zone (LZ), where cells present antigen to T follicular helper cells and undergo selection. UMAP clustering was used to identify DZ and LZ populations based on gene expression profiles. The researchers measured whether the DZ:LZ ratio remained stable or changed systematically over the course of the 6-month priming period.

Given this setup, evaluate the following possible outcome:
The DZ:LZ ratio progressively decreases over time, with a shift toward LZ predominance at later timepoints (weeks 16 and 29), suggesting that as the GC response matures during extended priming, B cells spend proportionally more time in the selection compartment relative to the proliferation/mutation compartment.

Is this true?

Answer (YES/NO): NO